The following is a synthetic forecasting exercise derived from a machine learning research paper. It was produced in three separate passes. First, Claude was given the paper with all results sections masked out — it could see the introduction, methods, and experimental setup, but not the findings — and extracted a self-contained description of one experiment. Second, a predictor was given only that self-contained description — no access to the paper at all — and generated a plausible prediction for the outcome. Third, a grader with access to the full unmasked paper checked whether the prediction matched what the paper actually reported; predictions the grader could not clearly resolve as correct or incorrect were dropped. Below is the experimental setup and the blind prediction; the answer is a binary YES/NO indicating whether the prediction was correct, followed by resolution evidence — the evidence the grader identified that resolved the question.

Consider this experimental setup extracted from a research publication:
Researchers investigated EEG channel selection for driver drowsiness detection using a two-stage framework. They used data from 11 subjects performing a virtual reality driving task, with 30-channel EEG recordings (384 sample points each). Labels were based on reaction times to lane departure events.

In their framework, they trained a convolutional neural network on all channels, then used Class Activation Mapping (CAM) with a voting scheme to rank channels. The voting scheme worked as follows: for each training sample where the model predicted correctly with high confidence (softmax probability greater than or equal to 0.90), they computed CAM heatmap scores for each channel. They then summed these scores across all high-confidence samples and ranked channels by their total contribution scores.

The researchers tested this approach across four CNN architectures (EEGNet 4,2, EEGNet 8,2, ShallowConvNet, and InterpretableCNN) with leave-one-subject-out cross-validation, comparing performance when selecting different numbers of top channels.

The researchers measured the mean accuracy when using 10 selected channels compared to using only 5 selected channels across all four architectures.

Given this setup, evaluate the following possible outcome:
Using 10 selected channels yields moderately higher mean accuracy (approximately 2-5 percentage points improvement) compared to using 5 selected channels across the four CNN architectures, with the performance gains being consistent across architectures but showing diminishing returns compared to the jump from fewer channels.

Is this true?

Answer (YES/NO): NO